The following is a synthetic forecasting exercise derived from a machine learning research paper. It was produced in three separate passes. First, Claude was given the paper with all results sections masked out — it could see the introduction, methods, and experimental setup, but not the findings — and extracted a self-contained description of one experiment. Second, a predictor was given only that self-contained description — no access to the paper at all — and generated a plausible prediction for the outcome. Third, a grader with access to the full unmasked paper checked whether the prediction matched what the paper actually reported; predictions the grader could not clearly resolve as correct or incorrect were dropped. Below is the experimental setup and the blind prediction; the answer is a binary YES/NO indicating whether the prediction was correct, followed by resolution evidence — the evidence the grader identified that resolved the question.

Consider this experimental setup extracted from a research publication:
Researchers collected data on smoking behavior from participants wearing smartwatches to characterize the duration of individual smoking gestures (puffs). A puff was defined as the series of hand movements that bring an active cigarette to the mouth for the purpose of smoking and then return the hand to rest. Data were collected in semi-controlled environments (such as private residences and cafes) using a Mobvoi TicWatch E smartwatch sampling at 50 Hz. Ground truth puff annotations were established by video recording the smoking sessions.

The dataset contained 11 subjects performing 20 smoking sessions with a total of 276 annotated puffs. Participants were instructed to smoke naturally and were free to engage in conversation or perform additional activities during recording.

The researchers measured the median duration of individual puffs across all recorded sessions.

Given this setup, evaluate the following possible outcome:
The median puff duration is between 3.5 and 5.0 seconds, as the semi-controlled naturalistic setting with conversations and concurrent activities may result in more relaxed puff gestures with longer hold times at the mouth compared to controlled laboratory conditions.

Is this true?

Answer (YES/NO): YES